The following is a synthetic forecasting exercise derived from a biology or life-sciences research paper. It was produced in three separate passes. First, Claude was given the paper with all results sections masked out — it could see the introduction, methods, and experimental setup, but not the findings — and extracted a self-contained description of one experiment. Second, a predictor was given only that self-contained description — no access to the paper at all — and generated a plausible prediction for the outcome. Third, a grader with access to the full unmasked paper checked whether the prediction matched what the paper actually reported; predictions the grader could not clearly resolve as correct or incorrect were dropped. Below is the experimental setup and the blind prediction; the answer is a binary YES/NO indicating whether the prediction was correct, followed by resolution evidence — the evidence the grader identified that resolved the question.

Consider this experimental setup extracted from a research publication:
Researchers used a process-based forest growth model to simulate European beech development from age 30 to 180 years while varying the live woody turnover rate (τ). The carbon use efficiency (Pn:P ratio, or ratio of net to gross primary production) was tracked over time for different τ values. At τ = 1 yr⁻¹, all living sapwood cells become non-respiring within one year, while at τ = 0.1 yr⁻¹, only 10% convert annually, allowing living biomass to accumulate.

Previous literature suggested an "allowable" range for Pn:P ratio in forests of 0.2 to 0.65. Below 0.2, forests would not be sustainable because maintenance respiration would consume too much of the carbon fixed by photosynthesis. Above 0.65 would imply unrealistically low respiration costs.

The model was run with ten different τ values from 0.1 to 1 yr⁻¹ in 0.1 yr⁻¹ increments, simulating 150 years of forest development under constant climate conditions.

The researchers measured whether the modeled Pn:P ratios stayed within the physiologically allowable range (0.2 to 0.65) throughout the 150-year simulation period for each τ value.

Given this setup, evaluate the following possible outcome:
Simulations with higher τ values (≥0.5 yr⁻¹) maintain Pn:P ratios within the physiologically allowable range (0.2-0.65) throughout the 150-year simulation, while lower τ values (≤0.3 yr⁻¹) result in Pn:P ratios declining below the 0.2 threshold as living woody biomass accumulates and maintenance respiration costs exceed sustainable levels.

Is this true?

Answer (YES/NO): NO